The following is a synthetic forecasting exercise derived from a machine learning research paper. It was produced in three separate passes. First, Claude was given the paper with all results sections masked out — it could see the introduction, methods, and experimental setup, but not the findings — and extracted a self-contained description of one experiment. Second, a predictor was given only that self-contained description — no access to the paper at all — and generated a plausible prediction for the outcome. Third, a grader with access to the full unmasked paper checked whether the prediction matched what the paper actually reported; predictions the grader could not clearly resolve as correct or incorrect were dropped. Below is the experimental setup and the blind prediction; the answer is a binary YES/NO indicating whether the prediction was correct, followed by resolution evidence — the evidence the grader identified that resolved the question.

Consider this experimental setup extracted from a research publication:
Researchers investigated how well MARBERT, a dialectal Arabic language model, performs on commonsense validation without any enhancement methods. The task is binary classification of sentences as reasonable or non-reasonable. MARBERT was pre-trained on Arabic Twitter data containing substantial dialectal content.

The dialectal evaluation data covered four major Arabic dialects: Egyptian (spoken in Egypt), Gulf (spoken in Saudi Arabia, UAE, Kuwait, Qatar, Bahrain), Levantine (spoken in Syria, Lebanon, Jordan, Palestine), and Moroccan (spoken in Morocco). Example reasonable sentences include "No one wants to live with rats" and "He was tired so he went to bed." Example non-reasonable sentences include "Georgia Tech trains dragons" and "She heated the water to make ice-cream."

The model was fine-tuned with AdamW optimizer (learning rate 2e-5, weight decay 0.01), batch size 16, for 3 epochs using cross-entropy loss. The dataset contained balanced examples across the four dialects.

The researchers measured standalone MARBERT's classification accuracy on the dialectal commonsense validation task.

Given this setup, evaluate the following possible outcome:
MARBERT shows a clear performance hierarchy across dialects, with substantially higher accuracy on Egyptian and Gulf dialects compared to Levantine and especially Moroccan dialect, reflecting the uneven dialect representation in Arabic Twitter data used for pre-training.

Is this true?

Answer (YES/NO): NO